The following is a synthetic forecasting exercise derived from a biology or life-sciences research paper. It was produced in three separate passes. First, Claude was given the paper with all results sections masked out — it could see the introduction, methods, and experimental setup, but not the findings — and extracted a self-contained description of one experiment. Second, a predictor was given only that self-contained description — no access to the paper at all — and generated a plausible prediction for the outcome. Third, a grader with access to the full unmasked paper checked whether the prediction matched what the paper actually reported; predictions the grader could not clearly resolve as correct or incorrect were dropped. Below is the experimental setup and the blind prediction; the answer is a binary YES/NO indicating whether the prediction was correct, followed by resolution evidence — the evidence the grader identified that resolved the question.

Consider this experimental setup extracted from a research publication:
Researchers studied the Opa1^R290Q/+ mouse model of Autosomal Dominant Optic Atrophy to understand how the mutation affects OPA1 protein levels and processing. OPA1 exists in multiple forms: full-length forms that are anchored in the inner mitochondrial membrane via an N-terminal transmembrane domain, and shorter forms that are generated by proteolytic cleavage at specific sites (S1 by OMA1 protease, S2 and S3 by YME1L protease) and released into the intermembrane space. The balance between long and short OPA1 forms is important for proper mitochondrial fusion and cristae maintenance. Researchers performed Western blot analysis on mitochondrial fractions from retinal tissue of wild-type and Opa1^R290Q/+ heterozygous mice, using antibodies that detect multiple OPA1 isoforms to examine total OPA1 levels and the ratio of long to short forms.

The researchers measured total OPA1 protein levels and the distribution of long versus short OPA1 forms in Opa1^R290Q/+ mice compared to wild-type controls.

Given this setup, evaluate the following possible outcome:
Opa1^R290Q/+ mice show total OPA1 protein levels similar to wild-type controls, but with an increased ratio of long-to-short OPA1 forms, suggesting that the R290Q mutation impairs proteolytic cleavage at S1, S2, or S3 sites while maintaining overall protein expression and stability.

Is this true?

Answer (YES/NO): YES